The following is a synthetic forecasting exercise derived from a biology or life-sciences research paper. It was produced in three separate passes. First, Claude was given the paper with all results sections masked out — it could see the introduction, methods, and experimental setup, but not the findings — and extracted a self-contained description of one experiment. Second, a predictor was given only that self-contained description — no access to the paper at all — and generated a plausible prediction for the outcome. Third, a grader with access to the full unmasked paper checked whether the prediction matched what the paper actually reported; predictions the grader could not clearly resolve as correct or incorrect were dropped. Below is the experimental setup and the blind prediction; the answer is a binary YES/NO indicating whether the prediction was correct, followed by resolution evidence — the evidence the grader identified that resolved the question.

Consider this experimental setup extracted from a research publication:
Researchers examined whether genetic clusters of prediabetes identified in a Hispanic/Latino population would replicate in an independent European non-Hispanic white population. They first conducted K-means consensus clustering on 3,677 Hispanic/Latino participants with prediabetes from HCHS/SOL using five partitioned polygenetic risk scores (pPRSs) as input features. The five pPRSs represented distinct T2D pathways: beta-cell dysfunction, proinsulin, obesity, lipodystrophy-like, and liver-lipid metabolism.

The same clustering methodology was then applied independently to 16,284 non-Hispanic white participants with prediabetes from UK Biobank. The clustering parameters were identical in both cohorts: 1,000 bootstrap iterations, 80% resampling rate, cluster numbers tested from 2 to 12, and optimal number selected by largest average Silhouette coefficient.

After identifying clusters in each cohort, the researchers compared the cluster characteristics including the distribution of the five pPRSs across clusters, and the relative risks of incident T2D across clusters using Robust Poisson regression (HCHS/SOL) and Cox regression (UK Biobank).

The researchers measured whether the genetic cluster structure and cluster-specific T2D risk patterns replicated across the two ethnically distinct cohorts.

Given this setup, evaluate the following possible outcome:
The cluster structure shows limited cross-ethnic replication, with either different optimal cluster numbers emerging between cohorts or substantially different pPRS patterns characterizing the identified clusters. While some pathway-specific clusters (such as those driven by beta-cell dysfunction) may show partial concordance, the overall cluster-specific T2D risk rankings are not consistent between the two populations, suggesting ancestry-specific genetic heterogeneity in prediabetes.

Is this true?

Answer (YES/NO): NO